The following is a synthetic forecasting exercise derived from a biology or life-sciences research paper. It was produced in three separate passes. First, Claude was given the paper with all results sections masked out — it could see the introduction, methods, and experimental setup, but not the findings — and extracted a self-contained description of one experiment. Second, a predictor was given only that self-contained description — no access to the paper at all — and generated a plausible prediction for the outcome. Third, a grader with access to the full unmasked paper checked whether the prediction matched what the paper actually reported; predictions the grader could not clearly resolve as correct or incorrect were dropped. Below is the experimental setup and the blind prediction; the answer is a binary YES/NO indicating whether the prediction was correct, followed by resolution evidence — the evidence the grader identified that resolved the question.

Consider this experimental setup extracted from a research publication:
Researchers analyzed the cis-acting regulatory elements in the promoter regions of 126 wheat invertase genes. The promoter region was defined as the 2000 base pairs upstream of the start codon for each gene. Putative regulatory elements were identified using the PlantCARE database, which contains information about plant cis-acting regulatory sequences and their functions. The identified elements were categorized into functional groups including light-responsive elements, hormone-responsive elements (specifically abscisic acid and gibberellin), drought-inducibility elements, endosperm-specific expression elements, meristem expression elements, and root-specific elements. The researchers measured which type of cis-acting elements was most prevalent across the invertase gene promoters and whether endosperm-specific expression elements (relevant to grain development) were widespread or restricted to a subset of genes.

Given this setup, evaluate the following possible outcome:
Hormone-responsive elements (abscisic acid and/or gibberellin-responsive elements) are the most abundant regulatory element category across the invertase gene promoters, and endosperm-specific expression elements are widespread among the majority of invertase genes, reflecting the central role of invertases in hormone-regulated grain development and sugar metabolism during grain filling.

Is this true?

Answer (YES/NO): NO